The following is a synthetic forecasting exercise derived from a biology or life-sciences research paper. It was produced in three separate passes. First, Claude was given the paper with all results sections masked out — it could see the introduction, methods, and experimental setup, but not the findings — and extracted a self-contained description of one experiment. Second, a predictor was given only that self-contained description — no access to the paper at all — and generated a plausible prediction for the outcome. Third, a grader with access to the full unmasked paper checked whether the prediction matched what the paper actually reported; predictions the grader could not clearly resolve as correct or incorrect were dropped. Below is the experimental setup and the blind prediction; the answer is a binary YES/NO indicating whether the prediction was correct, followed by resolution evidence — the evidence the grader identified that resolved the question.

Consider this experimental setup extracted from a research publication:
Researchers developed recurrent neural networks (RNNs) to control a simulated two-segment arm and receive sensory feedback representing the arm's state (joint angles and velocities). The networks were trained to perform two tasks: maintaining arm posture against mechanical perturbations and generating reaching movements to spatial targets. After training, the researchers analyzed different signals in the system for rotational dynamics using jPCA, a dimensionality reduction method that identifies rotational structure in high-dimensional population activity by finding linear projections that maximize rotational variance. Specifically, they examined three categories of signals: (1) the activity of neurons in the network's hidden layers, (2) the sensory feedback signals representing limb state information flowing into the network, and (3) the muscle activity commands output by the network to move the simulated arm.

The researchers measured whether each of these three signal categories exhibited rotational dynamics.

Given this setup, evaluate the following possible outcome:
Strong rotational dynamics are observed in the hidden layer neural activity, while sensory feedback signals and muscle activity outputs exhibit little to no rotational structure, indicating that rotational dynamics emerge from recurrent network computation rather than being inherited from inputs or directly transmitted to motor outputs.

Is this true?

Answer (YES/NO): NO